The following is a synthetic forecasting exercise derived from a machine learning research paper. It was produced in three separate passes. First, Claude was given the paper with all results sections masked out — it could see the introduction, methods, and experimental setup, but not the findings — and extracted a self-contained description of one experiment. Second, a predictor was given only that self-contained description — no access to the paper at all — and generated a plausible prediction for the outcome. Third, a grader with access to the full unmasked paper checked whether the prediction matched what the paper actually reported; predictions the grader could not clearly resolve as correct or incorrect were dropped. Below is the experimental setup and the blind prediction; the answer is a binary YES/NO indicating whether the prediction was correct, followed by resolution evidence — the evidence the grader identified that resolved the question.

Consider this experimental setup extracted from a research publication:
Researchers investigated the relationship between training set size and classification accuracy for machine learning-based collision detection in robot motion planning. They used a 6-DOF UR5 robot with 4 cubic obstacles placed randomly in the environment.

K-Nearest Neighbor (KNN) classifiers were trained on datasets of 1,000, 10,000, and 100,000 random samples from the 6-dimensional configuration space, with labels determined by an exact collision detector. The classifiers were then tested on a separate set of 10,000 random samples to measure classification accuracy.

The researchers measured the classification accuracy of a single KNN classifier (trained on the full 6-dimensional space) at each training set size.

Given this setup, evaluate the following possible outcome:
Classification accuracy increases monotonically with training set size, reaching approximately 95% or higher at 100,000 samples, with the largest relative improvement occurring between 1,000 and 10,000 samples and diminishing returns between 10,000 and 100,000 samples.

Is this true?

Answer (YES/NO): NO